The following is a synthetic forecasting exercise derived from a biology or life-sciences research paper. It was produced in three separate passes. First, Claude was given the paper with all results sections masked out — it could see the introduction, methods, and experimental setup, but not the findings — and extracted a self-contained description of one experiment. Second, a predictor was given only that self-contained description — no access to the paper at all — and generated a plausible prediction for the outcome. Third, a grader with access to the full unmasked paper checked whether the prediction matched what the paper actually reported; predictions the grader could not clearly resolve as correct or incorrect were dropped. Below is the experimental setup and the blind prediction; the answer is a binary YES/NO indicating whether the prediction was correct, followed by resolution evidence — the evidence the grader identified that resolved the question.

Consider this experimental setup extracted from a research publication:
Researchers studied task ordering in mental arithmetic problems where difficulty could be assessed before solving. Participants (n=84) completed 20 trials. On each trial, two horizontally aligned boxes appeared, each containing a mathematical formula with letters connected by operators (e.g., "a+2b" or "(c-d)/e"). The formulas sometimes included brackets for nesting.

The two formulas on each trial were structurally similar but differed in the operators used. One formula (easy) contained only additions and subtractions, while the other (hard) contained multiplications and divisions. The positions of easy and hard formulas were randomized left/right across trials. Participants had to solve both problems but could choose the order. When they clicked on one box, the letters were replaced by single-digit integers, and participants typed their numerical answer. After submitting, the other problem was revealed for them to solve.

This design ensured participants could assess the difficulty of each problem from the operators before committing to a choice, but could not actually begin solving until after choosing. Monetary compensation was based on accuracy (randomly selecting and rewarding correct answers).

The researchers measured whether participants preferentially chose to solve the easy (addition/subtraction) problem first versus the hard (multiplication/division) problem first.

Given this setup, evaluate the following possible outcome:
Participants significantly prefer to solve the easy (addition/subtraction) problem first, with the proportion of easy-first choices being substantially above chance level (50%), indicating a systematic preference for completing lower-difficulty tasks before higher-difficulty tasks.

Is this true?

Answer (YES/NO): YES